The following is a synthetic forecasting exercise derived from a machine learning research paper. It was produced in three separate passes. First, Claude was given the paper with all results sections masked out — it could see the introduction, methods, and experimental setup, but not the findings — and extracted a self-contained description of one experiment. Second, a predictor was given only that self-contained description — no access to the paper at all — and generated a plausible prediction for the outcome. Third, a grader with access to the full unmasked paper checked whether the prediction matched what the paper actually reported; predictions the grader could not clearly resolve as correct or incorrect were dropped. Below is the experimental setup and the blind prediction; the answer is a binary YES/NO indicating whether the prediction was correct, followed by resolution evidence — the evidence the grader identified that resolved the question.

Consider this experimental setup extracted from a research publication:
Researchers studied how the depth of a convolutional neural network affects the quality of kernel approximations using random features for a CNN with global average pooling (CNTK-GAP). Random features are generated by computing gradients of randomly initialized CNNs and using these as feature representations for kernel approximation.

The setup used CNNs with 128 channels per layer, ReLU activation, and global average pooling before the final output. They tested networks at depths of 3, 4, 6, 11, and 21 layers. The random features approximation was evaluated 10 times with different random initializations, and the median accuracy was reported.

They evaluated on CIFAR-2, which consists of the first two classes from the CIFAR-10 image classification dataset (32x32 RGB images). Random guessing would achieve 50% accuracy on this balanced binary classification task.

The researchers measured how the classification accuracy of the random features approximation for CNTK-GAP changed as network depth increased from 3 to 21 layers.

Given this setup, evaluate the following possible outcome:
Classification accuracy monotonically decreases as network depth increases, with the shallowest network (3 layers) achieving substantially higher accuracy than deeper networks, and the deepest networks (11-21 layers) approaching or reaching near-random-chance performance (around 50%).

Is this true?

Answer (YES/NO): NO